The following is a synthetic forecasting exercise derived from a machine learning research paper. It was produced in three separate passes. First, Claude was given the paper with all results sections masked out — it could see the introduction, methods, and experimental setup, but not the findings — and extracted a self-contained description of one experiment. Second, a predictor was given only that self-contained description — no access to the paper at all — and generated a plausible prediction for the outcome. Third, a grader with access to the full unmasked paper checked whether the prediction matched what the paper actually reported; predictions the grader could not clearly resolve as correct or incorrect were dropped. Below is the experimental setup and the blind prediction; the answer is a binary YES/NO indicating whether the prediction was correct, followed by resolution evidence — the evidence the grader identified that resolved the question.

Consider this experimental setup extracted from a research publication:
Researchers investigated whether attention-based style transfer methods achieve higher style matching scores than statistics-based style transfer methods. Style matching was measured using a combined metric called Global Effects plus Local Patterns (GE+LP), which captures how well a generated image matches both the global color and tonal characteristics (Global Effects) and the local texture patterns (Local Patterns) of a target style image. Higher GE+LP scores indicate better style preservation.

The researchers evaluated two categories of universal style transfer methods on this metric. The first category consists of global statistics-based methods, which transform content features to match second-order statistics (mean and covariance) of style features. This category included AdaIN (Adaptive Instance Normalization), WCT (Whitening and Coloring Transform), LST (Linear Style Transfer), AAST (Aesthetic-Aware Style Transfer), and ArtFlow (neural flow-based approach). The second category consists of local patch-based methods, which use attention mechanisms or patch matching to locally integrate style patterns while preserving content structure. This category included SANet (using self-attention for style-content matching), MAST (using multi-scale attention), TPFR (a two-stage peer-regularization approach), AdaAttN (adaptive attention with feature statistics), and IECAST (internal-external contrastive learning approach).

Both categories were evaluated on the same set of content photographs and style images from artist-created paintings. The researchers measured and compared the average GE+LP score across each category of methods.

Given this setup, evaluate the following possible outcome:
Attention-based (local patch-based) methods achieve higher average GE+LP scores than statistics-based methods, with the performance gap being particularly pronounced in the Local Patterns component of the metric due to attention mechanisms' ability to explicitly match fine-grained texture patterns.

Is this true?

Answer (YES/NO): NO